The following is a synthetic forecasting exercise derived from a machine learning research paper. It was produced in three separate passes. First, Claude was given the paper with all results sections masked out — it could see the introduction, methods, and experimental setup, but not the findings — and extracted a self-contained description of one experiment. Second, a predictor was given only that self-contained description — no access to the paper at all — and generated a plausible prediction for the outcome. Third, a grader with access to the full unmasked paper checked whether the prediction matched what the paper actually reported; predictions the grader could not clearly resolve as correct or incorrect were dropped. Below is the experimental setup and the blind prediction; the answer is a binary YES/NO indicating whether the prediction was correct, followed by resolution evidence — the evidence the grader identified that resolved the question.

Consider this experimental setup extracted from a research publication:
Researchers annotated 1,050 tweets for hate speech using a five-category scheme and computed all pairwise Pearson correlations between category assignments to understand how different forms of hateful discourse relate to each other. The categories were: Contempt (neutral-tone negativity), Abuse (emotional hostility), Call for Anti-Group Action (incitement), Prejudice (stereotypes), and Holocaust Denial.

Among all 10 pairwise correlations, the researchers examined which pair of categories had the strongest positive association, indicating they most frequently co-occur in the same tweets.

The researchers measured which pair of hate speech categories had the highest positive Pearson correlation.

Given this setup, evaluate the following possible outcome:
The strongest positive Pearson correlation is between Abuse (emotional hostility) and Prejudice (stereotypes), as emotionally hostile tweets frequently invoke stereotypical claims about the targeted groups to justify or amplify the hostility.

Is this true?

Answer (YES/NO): NO